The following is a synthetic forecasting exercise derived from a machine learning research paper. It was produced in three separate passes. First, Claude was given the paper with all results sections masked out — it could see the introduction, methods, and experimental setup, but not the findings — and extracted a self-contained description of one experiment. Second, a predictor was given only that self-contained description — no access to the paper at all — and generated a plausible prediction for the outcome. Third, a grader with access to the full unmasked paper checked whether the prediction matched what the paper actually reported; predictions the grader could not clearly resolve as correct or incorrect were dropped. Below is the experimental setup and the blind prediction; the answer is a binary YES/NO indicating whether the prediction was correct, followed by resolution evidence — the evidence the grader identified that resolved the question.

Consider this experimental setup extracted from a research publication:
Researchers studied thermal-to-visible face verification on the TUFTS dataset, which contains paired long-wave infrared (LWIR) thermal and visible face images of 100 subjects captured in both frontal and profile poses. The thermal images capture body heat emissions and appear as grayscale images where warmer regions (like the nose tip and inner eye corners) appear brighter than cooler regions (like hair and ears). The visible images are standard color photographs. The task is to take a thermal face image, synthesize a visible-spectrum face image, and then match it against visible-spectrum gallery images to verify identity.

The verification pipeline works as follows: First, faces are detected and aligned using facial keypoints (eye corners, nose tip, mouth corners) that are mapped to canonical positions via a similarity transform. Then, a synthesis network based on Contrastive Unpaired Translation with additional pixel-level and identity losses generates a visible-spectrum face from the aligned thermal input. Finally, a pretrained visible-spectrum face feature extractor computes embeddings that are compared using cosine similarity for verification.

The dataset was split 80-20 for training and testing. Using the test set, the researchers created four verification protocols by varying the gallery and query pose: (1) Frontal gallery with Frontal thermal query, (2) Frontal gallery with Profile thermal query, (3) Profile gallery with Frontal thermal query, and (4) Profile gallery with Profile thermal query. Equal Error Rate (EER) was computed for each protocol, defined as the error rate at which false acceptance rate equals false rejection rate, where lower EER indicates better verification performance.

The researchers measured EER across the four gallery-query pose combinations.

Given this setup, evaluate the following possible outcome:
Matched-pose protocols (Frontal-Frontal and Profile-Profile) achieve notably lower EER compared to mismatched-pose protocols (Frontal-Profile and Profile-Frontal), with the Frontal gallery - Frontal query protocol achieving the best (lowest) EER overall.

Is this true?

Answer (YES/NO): NO